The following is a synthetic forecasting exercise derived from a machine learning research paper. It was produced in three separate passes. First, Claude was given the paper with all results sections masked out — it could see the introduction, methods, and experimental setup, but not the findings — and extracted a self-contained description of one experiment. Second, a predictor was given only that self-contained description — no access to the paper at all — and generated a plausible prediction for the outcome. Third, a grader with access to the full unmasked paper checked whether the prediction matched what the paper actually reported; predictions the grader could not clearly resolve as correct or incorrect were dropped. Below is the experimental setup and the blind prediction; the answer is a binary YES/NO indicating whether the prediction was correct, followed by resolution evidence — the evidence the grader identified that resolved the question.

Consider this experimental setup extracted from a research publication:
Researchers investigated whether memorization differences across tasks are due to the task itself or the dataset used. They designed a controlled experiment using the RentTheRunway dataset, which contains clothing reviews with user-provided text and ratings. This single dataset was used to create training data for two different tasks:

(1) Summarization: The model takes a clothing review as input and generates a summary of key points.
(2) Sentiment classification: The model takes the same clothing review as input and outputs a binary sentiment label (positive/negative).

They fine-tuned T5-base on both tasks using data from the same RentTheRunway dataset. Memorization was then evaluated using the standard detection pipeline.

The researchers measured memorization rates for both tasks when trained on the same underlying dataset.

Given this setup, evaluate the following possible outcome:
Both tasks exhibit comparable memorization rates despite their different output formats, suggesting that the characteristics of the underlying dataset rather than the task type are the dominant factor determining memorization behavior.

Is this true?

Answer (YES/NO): NO